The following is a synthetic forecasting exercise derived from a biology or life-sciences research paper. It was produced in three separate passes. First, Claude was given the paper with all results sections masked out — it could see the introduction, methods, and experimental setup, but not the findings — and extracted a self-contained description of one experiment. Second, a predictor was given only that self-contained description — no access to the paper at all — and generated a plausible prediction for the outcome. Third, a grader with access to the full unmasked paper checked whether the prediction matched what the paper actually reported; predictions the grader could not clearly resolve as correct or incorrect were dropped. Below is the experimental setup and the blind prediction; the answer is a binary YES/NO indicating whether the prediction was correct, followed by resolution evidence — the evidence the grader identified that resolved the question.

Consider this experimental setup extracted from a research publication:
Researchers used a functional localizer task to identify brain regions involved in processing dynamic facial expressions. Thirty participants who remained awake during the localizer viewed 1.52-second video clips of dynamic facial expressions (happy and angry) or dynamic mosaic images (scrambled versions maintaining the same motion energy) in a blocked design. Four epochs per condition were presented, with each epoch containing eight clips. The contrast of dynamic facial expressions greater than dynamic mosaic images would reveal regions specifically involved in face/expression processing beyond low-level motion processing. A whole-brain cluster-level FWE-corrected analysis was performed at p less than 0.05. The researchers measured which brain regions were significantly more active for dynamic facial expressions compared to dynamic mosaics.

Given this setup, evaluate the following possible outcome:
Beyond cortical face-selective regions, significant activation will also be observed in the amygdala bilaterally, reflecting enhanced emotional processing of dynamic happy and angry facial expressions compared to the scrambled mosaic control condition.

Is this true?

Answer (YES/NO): YES